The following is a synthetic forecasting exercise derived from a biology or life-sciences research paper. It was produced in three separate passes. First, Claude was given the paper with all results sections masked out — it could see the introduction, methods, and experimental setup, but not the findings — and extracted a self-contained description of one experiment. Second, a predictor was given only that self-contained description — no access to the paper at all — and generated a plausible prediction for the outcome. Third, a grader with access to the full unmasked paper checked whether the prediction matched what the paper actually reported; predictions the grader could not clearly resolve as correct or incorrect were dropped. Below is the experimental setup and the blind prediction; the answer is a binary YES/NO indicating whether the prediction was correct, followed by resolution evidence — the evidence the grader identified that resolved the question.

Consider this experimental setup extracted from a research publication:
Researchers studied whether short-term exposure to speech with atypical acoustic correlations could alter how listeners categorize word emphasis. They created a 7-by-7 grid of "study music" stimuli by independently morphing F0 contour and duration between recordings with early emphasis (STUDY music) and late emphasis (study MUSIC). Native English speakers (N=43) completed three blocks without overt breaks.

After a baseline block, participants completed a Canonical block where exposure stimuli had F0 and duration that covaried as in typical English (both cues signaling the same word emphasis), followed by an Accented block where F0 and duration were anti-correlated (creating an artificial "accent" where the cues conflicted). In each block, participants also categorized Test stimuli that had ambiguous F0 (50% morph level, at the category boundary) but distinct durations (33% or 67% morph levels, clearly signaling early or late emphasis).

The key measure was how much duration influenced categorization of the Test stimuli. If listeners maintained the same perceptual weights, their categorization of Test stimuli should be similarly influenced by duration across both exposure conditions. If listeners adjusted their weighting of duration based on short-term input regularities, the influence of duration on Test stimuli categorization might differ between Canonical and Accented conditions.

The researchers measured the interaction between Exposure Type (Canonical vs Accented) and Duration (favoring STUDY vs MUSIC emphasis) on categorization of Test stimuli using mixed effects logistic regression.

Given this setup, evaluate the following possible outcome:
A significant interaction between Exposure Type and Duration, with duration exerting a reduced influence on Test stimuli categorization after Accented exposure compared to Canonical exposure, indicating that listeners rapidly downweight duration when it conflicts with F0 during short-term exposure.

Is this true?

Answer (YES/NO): YES